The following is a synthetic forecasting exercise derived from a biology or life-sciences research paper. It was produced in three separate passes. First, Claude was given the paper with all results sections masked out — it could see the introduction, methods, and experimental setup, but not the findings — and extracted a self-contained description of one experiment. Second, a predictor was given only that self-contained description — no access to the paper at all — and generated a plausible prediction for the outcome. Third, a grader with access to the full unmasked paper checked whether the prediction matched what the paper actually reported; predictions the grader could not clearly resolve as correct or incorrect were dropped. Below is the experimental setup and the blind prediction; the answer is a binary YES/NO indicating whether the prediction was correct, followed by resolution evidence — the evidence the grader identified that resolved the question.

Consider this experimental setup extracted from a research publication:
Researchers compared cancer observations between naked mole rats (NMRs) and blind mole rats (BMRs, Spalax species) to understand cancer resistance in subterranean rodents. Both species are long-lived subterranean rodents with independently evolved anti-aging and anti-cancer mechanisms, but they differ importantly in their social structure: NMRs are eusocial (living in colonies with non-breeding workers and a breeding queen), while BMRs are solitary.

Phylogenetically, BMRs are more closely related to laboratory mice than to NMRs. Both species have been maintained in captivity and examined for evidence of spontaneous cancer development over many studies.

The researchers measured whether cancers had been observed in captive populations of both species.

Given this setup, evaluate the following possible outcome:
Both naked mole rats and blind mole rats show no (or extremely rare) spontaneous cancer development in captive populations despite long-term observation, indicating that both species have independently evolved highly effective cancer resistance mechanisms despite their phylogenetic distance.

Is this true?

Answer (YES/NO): NO